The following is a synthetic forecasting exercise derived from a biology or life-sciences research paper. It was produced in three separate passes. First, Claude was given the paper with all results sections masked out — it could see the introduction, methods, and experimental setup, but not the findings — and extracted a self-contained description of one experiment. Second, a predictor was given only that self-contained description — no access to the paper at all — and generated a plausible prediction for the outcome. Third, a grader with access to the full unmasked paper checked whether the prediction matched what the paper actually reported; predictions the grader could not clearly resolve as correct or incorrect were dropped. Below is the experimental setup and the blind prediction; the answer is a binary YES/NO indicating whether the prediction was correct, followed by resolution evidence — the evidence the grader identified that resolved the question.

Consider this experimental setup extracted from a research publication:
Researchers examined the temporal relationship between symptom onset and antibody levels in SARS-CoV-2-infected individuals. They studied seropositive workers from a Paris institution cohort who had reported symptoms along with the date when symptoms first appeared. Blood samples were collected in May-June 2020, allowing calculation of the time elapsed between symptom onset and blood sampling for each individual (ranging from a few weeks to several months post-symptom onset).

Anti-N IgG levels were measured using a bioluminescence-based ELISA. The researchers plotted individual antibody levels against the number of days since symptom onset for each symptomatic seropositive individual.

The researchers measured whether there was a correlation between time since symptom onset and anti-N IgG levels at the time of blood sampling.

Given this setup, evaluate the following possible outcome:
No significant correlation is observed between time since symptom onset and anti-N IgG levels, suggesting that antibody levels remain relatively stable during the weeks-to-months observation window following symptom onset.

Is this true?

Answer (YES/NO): NO